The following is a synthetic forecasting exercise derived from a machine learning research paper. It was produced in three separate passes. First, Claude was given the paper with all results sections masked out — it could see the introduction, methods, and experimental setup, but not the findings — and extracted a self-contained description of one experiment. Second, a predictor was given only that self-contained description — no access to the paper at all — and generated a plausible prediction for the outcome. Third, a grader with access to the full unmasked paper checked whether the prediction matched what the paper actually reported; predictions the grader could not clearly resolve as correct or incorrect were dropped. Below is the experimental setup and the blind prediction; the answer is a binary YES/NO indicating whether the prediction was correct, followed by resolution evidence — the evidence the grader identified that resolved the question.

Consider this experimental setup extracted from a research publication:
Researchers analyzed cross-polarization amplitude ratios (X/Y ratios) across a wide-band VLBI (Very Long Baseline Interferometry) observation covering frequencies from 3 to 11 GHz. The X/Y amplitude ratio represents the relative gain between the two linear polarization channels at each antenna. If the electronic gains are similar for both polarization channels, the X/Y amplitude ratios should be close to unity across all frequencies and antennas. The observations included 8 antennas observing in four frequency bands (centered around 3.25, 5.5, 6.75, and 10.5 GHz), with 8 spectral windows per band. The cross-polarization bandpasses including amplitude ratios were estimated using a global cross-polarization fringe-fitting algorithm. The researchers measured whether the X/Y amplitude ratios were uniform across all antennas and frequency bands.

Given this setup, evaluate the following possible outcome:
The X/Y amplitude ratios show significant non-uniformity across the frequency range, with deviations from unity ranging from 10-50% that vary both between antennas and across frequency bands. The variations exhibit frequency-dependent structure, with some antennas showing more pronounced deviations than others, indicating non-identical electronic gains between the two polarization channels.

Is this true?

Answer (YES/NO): NO